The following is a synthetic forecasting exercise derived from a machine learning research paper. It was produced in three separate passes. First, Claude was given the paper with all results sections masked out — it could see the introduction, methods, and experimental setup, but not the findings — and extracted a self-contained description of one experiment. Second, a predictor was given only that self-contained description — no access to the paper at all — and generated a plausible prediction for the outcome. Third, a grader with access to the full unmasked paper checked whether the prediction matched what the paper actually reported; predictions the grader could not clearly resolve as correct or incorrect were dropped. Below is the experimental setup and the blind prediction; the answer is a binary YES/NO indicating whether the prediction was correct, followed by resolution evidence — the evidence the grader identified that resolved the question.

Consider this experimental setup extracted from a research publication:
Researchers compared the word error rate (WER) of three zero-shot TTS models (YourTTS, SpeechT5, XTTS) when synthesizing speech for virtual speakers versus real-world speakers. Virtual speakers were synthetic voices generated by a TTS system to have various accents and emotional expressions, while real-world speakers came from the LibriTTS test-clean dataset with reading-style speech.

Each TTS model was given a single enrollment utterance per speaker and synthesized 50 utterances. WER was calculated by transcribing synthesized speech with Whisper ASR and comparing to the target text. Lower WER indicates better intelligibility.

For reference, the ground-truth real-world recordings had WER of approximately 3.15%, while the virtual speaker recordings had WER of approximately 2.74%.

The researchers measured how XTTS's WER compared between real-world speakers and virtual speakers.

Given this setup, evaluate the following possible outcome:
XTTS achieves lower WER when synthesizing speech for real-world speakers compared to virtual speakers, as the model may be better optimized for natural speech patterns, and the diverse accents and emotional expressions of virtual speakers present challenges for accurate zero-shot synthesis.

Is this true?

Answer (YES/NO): NO